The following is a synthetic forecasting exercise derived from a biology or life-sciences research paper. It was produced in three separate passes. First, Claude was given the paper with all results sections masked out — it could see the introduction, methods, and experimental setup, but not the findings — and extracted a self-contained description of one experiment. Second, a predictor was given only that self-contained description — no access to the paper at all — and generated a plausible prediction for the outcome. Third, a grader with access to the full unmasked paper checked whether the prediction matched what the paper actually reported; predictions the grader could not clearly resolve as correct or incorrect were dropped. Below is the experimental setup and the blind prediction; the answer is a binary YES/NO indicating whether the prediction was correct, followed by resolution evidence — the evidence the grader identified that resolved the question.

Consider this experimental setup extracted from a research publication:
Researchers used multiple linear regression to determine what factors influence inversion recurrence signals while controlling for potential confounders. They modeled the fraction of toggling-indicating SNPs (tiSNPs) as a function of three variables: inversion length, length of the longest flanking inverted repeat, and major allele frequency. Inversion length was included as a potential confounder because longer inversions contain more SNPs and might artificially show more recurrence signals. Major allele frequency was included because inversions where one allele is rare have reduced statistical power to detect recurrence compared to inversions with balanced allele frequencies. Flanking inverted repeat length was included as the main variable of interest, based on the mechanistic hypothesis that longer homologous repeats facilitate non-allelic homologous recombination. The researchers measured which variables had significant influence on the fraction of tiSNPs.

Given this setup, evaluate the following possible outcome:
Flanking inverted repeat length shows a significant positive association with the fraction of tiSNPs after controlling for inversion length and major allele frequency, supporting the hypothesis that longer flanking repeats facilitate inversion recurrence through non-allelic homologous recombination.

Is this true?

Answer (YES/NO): YES